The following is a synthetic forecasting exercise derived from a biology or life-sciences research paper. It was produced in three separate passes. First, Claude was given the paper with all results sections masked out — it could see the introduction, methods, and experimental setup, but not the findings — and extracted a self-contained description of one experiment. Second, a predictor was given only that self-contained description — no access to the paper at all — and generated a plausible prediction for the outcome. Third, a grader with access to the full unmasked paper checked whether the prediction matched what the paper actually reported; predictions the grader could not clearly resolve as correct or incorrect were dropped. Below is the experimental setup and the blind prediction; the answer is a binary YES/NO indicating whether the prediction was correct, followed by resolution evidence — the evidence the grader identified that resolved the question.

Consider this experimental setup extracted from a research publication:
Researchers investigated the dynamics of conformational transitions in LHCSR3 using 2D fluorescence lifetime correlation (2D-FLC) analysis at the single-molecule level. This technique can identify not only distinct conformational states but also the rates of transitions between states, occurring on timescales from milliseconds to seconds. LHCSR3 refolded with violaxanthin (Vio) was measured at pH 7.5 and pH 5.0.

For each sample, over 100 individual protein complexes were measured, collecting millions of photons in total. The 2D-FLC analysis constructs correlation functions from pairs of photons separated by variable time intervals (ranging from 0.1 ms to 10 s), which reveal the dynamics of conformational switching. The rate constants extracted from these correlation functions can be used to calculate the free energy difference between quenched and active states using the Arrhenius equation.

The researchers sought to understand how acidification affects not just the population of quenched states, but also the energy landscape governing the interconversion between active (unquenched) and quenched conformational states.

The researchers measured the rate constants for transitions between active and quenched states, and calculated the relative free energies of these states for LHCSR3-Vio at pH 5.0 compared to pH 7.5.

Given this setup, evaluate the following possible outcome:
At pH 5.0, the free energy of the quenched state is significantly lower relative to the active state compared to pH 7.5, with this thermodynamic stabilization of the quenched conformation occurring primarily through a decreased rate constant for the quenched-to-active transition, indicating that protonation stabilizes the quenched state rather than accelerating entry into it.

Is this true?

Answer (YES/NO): YES